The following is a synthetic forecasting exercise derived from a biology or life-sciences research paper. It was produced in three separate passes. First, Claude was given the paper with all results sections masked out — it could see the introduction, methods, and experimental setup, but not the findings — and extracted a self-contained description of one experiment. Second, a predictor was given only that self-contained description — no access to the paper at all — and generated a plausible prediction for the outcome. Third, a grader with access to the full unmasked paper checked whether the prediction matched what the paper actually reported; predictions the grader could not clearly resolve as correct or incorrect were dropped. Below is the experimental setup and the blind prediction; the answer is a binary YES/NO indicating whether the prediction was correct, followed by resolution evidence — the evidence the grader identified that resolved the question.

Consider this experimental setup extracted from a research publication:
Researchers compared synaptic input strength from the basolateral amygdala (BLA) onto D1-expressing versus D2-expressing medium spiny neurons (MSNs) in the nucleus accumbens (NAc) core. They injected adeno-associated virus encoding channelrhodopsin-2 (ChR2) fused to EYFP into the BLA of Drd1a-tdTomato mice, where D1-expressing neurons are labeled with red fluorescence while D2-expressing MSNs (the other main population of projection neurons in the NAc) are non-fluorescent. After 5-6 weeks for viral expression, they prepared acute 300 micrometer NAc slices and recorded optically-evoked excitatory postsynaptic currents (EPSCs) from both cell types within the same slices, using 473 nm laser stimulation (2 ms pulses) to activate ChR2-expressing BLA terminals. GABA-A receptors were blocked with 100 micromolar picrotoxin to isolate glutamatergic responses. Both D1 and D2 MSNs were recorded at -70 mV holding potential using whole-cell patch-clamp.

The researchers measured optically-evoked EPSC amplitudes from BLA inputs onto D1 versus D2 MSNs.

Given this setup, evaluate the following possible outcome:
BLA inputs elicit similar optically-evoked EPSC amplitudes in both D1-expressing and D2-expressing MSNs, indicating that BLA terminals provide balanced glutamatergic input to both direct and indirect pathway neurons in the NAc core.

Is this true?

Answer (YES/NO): NO